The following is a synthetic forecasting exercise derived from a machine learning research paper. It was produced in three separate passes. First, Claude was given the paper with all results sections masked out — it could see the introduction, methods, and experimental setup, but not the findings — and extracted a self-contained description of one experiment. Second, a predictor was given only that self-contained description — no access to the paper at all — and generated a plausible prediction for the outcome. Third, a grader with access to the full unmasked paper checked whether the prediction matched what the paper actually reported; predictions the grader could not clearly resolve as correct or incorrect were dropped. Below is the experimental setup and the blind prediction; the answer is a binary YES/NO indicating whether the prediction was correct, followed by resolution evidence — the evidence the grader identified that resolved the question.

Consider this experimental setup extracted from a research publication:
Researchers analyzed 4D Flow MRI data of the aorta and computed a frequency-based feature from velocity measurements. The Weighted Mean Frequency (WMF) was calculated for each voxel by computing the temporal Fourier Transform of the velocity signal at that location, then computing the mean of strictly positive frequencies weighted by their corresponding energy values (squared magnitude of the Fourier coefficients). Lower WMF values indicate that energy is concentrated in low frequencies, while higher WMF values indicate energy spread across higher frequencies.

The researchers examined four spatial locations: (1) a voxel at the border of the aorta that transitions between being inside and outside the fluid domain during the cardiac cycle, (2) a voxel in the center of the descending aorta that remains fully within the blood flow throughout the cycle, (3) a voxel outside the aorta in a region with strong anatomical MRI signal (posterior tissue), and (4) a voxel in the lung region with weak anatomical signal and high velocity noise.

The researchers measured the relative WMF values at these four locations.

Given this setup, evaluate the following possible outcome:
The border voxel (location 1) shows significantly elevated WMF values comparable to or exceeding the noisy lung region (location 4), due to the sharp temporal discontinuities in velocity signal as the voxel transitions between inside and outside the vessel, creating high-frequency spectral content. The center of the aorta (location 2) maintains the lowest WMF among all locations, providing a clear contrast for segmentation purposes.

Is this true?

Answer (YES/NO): NO